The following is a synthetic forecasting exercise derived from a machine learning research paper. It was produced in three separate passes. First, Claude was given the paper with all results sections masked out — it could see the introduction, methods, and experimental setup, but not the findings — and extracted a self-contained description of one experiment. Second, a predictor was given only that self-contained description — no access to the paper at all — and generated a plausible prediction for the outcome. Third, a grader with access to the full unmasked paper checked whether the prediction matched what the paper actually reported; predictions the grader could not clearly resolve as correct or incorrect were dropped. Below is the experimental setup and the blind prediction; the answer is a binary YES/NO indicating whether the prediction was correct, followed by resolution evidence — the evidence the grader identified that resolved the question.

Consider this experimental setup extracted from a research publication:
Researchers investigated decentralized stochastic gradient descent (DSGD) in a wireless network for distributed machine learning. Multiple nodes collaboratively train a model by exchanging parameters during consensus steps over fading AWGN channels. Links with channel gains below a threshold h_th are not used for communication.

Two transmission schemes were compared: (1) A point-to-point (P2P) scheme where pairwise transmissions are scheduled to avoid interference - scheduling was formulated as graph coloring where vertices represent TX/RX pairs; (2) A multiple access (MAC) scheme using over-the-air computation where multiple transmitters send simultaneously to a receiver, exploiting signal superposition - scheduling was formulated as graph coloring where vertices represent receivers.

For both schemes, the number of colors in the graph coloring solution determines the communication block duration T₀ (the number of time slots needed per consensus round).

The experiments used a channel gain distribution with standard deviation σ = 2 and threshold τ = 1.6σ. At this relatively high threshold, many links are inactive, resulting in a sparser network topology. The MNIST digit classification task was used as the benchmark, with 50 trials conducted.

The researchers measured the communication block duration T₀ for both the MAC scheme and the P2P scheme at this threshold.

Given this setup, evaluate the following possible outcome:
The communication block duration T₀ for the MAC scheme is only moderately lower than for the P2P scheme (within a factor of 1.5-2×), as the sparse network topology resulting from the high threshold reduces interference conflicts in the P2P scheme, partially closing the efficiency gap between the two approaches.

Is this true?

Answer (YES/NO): NO